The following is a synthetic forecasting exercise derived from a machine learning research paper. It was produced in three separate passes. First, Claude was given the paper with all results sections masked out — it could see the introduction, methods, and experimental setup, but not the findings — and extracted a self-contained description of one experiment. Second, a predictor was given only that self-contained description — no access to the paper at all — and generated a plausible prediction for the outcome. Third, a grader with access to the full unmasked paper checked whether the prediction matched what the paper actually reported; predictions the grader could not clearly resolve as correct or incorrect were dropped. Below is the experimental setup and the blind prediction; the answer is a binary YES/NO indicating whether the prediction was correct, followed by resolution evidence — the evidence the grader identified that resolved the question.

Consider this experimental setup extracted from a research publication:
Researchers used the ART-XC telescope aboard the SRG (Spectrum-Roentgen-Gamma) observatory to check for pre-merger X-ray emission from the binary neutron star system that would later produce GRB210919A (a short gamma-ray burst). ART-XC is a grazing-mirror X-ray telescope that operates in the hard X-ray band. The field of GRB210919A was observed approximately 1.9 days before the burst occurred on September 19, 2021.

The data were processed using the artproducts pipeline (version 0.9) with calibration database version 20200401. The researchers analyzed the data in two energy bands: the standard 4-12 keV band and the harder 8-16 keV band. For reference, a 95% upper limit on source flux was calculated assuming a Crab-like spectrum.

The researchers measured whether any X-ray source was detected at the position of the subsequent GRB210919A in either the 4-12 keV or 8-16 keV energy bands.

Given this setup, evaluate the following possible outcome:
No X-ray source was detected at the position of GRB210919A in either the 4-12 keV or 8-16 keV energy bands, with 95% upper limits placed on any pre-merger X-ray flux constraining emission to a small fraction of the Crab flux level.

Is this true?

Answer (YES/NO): YES